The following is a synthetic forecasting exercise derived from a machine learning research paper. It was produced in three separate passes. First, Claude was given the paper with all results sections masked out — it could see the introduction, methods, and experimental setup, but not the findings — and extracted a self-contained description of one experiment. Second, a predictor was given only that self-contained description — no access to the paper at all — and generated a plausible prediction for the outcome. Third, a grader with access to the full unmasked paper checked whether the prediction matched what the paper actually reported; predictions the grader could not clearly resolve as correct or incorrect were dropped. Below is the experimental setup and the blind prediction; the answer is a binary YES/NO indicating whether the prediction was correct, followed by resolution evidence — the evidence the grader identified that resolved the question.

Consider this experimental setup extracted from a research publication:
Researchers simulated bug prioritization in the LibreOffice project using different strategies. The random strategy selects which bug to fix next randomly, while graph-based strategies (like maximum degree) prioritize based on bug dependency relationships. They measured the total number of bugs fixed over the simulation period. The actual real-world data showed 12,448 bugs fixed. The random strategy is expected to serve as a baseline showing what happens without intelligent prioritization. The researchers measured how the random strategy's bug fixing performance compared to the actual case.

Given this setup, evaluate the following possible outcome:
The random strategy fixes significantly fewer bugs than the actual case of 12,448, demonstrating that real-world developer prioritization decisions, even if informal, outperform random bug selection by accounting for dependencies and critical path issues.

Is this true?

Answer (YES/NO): YES